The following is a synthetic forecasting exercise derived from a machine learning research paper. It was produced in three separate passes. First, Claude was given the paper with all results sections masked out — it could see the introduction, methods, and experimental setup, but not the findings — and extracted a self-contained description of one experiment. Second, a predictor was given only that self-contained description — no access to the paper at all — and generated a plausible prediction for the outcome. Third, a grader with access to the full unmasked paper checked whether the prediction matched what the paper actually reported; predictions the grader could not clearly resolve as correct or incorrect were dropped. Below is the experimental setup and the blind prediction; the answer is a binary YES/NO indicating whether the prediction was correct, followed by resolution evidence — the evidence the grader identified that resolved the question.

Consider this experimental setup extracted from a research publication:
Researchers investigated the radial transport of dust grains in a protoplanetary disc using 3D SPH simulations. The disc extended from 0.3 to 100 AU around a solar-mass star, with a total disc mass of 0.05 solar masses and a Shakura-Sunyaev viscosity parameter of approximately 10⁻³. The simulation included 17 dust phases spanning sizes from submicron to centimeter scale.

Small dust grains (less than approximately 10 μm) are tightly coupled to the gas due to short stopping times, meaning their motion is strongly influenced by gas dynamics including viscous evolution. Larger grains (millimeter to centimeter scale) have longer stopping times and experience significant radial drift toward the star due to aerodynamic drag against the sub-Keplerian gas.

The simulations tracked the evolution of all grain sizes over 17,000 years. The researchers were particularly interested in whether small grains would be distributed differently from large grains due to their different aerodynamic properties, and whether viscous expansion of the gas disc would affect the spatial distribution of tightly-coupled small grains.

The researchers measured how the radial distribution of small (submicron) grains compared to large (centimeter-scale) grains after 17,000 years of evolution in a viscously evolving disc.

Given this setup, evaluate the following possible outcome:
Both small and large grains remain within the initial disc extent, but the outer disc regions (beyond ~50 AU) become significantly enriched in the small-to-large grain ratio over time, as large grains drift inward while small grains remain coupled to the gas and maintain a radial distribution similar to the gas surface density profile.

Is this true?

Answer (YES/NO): NO